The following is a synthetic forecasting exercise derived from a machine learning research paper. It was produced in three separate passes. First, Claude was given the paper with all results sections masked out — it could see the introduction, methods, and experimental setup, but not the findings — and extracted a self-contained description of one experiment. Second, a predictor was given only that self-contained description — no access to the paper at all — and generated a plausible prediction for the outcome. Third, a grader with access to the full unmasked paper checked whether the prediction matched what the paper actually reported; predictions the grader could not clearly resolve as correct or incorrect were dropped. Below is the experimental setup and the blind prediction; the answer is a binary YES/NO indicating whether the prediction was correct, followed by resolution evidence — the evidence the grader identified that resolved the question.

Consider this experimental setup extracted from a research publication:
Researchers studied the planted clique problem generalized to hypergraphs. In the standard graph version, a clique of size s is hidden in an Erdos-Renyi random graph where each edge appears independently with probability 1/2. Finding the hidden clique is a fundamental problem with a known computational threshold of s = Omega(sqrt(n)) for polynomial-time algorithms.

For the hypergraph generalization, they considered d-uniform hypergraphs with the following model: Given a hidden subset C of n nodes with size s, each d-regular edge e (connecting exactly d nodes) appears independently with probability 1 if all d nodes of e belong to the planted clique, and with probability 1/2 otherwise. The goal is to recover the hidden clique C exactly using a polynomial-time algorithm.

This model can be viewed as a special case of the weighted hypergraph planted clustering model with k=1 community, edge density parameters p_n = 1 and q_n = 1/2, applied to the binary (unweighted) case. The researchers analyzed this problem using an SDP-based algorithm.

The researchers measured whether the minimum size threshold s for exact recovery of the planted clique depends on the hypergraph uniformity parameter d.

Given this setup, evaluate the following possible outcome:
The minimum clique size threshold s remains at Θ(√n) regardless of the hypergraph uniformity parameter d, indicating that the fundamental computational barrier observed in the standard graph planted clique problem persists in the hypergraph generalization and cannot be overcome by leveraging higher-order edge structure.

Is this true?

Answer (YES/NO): YES